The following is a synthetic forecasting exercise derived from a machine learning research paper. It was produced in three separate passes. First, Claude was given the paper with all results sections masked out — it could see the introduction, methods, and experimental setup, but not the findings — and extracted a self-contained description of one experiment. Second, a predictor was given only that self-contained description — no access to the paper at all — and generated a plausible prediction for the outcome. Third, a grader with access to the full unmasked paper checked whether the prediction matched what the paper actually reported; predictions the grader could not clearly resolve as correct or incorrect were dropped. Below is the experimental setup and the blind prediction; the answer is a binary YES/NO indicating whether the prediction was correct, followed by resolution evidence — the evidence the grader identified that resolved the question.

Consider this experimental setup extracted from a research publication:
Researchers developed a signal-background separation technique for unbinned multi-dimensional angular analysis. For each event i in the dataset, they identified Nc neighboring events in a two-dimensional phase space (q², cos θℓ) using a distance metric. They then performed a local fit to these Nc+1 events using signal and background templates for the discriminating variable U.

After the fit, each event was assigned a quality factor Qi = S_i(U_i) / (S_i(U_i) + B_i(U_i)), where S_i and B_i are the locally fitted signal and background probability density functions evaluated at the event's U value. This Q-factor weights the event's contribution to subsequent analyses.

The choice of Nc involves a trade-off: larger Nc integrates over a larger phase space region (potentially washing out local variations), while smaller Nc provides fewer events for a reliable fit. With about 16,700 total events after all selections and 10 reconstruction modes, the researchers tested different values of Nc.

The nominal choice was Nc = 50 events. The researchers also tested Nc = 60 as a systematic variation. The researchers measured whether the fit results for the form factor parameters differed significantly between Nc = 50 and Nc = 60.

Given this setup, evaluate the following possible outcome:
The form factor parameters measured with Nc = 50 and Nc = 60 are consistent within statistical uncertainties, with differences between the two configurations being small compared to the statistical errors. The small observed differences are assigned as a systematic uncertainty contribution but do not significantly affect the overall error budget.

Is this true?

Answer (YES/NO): YES